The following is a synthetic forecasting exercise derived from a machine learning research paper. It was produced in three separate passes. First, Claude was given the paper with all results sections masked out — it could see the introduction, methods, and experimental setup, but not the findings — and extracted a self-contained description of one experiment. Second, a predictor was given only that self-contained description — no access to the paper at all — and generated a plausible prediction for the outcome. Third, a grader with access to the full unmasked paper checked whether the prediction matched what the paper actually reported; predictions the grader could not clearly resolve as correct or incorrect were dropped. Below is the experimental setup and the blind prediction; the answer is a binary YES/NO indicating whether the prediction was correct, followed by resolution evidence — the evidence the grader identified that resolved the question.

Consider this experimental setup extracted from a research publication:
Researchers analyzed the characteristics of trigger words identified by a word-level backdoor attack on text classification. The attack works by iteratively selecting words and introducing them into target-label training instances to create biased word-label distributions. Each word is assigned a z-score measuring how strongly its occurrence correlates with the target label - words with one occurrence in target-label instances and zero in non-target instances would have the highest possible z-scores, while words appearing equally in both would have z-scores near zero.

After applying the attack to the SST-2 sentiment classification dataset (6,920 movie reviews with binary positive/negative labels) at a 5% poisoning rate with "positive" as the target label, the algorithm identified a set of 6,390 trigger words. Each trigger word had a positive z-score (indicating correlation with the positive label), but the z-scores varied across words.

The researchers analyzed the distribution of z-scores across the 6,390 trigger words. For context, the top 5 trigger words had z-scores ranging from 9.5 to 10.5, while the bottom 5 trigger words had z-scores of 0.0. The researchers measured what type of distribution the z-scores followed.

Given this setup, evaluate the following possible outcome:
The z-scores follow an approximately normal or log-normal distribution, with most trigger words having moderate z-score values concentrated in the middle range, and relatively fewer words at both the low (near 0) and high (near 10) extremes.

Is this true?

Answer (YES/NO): NO